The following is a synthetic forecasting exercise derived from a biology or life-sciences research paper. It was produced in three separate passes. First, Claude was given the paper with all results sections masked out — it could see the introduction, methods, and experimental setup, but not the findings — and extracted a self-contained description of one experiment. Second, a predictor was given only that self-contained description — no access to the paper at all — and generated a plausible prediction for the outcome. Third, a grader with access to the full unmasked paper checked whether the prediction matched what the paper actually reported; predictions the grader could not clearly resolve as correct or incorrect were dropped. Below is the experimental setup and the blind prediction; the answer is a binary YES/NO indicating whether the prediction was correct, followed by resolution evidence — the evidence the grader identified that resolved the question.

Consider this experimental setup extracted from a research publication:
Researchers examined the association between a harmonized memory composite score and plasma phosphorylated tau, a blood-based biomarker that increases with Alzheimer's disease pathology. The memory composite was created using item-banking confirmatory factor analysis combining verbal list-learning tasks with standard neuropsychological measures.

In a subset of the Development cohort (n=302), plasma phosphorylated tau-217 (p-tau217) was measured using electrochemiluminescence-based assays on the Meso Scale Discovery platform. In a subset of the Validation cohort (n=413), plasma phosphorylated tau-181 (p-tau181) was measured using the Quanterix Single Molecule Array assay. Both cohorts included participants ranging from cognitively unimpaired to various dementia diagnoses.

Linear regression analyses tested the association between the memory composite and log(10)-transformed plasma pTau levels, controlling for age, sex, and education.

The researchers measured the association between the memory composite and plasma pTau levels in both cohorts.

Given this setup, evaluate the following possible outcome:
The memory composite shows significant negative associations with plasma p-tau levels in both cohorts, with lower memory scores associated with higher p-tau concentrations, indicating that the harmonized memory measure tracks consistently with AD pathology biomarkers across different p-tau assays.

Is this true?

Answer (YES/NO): YES